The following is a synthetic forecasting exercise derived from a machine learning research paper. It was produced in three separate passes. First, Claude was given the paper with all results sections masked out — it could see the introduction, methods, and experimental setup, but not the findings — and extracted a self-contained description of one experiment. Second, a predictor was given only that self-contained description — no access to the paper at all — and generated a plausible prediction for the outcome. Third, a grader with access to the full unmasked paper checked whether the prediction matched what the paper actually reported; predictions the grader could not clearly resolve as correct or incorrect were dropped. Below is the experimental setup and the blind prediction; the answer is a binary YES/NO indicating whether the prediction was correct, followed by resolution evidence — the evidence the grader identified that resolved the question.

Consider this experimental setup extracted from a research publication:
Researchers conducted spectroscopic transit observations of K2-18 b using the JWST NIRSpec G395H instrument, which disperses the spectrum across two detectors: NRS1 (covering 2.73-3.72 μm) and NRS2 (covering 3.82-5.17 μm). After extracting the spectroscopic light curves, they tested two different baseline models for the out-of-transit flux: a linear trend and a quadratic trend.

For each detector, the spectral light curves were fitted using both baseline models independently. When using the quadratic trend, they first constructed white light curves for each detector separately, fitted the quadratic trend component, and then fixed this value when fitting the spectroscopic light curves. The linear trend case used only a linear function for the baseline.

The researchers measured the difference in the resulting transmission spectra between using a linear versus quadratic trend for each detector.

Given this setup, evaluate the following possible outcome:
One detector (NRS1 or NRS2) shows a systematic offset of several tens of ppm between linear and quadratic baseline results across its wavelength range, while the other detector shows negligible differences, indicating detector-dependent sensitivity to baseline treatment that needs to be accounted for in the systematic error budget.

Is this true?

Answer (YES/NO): YES